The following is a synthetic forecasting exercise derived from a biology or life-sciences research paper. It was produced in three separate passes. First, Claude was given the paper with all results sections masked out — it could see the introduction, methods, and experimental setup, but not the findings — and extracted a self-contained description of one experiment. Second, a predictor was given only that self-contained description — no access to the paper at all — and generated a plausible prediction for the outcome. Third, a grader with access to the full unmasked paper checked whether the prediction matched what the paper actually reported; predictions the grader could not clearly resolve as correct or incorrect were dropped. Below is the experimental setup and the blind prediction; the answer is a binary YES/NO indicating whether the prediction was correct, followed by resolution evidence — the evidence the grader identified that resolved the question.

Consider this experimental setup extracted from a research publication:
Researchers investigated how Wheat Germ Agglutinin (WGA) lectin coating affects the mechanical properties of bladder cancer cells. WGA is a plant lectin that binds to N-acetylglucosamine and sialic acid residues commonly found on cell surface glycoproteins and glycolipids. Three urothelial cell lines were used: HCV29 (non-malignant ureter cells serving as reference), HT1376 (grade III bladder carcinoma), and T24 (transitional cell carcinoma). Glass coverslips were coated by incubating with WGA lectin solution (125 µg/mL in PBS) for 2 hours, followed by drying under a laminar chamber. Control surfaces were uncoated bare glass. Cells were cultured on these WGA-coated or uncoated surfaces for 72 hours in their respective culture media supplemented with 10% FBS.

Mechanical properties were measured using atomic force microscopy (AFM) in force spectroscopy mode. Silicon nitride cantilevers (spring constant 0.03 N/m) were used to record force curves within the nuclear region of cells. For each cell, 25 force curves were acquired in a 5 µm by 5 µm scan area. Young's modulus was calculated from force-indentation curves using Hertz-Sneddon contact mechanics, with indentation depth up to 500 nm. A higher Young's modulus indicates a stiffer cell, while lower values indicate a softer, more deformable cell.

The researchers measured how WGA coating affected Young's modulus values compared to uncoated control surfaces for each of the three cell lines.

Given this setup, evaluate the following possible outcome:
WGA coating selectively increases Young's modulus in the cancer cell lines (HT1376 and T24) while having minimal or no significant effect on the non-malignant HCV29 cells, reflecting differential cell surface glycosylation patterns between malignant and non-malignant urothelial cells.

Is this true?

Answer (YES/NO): NO